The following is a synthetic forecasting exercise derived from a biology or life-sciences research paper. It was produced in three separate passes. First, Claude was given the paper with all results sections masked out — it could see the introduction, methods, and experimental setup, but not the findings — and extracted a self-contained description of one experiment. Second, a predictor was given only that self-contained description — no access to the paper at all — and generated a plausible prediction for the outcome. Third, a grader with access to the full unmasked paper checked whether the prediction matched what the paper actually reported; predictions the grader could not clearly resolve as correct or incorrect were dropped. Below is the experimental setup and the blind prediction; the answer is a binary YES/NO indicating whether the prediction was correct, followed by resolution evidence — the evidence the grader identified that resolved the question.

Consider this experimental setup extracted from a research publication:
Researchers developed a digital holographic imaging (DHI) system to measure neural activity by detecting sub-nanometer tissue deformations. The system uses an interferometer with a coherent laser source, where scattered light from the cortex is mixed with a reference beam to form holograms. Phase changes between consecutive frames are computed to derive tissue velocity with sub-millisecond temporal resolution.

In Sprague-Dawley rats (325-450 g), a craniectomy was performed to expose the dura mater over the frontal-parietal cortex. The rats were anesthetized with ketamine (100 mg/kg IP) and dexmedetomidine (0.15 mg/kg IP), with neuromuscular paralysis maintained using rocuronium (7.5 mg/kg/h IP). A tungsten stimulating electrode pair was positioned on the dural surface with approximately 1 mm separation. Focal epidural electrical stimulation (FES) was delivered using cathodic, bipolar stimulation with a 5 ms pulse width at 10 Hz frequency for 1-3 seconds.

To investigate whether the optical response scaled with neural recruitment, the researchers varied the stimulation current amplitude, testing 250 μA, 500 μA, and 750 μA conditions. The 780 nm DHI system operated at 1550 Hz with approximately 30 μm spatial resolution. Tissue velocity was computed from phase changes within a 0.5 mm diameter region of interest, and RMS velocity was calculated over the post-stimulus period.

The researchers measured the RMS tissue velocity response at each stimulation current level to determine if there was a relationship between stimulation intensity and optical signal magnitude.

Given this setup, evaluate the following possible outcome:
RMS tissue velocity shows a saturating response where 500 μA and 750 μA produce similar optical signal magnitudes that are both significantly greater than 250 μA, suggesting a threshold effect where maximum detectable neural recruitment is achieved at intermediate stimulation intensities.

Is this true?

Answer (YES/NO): NO